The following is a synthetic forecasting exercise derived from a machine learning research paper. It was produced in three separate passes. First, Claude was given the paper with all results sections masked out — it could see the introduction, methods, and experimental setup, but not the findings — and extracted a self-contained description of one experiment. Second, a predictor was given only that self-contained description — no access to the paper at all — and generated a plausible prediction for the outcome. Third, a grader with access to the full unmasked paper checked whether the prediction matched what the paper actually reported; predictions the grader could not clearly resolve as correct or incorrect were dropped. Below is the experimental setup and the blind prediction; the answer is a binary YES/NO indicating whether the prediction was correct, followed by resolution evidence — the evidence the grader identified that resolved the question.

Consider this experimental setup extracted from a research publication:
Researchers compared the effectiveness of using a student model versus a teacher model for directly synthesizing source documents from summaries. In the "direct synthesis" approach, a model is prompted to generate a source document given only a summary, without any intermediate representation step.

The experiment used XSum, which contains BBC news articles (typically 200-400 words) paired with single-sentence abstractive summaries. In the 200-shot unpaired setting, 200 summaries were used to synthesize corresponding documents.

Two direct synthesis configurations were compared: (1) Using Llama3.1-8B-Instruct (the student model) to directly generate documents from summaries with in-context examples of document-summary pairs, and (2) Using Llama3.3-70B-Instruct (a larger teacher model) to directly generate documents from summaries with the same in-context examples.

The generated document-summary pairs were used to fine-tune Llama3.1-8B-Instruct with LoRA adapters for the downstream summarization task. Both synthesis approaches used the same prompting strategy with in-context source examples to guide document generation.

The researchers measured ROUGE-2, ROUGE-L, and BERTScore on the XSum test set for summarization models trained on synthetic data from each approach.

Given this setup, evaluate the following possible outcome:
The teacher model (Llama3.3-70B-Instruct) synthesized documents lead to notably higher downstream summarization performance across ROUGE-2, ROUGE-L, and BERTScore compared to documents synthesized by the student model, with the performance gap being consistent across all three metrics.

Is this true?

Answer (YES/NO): NO